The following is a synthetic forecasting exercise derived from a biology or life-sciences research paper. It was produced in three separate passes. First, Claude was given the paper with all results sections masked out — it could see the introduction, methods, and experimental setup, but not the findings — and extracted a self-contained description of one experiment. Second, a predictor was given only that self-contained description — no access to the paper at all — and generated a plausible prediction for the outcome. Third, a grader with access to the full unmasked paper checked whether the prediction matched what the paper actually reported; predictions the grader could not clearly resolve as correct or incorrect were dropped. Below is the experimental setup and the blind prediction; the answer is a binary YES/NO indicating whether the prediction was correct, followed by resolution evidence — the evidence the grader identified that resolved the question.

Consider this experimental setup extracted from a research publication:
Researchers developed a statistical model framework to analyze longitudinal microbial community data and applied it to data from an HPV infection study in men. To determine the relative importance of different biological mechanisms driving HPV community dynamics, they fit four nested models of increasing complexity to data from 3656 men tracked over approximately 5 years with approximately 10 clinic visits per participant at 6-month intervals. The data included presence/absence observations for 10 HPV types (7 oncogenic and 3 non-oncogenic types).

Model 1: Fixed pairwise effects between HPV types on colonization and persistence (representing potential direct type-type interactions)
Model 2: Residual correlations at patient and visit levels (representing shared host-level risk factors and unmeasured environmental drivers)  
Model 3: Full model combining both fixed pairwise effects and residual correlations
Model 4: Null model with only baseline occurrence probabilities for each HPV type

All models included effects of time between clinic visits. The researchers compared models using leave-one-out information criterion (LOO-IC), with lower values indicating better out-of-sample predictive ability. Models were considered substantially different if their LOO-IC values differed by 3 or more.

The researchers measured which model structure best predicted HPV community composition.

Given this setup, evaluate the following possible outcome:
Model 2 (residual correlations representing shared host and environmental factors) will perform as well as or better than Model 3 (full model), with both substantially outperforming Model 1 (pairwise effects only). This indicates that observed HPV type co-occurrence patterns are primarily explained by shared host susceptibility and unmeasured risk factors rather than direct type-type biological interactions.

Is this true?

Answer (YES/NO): YES